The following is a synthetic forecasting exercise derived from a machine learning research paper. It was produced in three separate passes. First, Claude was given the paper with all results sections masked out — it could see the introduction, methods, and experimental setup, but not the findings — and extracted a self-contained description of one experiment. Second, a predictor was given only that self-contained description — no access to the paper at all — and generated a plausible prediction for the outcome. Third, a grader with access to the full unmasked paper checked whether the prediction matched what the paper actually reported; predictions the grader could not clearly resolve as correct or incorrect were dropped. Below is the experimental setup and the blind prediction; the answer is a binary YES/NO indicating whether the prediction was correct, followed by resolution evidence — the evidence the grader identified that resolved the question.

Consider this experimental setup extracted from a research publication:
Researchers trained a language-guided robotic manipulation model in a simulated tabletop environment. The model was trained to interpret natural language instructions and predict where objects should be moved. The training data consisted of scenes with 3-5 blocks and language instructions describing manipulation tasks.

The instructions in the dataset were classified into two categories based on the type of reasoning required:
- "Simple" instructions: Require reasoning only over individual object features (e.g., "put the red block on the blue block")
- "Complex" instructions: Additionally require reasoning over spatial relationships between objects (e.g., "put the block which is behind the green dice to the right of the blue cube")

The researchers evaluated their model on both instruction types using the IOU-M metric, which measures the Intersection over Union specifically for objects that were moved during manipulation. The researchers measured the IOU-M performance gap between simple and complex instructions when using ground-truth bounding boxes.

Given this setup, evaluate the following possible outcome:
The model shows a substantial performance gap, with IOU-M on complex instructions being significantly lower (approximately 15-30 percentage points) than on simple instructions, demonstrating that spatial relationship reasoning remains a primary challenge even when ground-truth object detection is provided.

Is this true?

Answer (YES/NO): NO